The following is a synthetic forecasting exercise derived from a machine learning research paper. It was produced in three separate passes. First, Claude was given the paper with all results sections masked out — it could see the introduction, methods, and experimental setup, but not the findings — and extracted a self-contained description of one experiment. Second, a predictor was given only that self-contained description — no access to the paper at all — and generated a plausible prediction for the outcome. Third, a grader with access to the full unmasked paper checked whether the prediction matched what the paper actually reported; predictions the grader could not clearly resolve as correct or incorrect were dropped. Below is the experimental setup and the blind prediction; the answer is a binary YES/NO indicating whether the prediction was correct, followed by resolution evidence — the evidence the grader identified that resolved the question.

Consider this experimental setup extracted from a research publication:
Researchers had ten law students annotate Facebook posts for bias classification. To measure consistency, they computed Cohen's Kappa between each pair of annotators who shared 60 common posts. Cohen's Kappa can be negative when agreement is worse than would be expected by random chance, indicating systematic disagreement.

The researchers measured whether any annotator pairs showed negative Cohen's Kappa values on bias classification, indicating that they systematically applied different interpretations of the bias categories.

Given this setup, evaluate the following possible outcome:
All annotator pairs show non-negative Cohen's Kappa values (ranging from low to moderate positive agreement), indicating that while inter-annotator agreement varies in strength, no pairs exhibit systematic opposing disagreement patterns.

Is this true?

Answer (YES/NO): NO